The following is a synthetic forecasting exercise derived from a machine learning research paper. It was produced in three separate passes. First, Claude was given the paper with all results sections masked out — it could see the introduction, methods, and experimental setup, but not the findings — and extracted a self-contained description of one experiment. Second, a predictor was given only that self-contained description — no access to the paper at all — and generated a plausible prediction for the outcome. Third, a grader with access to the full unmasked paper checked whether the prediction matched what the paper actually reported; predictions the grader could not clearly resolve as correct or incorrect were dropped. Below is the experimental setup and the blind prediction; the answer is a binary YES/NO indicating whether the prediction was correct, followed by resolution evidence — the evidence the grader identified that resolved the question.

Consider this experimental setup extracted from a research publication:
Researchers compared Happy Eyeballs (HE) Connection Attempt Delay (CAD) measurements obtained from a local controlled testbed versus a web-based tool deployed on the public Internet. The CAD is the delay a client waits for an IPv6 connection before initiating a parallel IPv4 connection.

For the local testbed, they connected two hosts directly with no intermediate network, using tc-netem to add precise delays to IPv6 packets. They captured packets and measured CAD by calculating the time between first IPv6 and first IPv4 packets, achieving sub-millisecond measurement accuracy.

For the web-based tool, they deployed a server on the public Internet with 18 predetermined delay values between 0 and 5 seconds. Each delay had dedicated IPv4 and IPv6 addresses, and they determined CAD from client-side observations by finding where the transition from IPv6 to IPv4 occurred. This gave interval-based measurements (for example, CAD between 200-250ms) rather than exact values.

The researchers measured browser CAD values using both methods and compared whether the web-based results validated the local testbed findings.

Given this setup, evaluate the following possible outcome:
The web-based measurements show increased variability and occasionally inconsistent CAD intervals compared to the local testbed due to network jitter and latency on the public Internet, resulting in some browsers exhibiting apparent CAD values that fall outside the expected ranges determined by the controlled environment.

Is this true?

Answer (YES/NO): NO